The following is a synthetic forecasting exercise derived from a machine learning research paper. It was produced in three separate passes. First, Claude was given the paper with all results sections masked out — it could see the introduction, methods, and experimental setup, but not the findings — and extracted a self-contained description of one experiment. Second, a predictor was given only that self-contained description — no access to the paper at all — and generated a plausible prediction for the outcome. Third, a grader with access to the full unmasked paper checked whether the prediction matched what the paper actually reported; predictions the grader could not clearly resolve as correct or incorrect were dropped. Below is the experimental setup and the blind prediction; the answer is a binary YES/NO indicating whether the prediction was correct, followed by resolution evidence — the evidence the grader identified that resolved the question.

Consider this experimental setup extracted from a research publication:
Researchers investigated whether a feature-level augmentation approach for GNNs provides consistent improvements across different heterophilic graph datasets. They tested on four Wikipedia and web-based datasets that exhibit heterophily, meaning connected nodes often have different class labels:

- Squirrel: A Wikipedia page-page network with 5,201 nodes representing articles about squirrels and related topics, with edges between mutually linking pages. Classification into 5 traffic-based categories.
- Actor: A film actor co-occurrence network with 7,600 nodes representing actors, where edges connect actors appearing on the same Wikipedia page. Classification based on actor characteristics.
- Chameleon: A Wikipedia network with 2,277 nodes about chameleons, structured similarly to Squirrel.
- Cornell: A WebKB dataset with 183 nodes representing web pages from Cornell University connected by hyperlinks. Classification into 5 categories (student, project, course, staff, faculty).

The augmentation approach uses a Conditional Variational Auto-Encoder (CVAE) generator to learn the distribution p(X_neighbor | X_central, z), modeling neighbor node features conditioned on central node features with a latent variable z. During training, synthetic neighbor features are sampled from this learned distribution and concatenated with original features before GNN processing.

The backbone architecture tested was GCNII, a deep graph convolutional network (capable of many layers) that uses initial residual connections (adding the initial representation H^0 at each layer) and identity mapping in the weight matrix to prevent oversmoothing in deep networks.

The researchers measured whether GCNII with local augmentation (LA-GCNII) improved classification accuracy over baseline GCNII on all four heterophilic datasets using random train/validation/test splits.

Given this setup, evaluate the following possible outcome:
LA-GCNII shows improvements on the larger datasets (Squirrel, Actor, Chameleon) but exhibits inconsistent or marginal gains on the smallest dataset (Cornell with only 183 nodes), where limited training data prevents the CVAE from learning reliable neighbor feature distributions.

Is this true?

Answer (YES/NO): NO